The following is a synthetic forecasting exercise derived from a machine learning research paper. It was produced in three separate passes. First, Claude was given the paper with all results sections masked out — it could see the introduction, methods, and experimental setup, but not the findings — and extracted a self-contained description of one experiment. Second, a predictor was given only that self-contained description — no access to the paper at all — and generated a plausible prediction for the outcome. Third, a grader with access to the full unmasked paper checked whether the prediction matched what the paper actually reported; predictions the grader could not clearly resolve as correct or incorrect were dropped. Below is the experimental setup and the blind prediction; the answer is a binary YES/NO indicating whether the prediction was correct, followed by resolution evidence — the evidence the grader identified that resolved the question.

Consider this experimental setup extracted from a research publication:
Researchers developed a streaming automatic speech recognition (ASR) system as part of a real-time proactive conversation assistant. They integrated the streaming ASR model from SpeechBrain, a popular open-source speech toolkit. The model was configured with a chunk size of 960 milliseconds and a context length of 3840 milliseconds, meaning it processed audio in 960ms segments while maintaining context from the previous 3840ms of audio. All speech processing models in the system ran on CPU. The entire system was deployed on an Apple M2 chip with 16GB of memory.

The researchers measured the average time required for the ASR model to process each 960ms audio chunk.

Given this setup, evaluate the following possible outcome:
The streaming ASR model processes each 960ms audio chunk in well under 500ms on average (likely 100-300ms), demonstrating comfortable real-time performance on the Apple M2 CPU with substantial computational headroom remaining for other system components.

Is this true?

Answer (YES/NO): NO